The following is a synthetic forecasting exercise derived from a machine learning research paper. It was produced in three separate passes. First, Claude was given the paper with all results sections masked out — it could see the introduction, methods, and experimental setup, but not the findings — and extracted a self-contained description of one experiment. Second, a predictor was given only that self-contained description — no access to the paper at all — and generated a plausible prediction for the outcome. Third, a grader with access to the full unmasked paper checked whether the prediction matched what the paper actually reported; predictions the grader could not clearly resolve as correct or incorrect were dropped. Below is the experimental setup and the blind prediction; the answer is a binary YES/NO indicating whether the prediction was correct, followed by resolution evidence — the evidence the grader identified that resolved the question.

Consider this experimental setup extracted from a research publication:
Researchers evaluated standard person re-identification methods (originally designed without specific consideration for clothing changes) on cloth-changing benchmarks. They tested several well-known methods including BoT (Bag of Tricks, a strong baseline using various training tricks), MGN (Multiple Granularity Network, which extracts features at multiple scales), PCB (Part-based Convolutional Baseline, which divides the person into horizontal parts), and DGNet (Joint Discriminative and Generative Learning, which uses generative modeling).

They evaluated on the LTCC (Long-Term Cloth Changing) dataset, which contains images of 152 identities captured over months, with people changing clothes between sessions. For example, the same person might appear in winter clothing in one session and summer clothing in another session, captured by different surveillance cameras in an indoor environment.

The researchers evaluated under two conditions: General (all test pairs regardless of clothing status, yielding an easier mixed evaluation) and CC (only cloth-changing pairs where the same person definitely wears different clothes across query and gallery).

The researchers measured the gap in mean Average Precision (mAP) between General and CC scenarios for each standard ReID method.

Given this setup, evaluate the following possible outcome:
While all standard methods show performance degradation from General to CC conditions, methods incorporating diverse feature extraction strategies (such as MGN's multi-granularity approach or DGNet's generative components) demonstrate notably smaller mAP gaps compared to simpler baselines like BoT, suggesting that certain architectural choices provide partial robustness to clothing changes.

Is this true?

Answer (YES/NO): NO